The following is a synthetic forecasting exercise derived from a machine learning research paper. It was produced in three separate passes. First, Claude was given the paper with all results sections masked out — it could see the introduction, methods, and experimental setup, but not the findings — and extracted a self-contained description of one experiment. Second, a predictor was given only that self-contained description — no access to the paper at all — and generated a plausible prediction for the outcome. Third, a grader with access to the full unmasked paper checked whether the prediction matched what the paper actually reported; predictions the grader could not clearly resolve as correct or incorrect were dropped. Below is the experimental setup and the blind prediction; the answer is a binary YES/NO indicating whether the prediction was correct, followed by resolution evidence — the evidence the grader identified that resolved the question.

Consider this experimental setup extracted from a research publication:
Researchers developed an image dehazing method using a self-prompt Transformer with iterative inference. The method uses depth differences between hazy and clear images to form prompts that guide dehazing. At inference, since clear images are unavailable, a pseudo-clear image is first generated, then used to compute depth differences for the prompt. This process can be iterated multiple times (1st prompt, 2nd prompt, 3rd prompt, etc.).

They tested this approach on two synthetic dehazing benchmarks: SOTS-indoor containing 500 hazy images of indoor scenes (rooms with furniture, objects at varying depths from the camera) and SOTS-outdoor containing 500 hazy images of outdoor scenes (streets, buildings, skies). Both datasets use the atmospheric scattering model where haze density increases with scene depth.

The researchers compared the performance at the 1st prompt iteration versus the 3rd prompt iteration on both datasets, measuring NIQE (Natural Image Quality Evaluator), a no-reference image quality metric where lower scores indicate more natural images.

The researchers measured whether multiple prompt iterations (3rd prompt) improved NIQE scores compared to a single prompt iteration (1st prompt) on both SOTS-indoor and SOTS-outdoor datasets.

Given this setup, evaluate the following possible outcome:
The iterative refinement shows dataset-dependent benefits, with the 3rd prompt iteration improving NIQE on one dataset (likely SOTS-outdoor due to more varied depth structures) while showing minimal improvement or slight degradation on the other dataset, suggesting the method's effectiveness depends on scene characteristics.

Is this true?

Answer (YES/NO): NO